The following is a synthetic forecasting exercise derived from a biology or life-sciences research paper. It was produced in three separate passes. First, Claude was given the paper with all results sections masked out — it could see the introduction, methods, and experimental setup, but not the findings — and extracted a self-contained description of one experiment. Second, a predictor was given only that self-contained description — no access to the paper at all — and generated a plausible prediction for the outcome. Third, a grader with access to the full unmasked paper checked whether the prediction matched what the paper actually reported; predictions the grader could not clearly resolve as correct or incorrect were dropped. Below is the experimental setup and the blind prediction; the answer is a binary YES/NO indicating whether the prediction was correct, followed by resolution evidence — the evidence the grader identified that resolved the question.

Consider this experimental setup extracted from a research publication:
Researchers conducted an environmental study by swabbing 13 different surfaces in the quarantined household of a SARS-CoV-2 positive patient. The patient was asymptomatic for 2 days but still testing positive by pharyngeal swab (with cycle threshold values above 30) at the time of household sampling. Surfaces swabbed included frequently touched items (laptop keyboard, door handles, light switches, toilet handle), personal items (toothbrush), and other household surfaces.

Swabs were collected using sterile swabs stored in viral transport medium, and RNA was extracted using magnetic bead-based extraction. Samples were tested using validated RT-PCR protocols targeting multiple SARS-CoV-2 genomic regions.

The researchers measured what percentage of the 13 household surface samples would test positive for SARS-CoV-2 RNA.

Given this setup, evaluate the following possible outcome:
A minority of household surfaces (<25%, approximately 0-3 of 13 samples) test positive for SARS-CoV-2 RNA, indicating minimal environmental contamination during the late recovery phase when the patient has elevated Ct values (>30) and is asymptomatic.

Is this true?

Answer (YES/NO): YES